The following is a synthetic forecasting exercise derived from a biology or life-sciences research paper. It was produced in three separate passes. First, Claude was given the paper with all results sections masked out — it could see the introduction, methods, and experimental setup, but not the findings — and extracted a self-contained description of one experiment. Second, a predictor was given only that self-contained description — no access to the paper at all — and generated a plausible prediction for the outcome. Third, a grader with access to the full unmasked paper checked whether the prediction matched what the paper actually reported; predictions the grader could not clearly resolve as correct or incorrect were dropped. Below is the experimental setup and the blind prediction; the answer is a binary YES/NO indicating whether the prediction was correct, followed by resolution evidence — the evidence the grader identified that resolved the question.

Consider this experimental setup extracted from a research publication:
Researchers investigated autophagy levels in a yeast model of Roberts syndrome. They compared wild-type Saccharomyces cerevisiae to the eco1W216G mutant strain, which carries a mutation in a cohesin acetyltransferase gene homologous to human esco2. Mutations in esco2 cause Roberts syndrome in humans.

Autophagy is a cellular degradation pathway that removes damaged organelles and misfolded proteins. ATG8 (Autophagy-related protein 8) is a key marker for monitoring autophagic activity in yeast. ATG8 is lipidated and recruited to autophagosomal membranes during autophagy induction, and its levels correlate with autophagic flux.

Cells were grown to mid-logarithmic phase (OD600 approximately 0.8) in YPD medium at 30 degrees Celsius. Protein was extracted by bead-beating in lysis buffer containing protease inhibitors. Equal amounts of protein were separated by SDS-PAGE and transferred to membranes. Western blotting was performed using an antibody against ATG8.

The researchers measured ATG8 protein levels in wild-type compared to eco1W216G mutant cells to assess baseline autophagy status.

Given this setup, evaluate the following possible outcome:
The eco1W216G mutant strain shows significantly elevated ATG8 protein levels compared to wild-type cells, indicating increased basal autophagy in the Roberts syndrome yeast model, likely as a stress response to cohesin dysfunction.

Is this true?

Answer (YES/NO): NO